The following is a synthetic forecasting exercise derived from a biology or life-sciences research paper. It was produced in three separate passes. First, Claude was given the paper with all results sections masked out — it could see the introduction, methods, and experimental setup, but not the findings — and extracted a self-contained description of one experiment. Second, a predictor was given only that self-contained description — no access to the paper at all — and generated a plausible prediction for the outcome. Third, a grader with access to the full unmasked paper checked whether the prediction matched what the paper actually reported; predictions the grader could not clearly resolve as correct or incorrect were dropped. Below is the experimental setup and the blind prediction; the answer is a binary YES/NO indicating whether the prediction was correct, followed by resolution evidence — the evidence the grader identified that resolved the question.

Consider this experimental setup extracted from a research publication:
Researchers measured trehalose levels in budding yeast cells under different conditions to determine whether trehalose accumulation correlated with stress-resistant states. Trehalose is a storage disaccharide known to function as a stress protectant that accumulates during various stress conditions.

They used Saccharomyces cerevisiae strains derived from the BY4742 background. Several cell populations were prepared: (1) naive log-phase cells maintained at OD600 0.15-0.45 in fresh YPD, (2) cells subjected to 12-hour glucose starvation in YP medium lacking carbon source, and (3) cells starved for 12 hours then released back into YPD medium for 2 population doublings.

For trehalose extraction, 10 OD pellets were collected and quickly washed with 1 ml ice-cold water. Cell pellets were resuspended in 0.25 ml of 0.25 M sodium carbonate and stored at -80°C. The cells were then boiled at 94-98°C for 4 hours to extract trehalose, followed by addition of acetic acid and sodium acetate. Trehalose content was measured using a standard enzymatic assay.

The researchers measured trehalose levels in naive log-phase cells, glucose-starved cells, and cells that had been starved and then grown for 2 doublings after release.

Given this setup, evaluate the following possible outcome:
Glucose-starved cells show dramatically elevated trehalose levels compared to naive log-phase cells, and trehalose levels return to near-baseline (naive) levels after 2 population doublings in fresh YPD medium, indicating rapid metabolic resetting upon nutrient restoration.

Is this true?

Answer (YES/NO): NO